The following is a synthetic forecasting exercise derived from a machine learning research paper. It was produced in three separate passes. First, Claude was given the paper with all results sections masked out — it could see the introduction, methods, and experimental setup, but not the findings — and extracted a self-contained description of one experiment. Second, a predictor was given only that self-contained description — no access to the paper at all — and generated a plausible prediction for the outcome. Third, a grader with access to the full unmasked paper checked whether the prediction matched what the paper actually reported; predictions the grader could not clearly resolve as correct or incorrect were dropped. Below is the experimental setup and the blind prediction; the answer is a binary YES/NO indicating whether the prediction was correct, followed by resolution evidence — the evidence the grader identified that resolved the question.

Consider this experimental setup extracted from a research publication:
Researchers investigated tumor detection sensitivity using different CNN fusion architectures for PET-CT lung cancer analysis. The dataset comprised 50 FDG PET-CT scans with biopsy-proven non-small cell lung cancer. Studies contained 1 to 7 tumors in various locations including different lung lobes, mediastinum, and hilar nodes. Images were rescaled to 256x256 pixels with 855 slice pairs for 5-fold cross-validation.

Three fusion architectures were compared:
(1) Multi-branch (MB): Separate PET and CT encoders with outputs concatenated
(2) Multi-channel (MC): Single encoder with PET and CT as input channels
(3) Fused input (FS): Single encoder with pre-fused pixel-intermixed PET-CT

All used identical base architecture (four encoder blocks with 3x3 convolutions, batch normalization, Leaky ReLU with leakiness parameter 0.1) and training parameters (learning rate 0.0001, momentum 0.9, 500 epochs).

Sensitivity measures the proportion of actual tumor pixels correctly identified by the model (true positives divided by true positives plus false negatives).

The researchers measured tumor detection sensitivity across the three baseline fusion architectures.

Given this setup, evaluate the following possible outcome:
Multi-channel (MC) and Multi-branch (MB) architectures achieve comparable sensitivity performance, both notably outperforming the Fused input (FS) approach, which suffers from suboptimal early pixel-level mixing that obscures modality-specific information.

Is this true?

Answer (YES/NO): NO